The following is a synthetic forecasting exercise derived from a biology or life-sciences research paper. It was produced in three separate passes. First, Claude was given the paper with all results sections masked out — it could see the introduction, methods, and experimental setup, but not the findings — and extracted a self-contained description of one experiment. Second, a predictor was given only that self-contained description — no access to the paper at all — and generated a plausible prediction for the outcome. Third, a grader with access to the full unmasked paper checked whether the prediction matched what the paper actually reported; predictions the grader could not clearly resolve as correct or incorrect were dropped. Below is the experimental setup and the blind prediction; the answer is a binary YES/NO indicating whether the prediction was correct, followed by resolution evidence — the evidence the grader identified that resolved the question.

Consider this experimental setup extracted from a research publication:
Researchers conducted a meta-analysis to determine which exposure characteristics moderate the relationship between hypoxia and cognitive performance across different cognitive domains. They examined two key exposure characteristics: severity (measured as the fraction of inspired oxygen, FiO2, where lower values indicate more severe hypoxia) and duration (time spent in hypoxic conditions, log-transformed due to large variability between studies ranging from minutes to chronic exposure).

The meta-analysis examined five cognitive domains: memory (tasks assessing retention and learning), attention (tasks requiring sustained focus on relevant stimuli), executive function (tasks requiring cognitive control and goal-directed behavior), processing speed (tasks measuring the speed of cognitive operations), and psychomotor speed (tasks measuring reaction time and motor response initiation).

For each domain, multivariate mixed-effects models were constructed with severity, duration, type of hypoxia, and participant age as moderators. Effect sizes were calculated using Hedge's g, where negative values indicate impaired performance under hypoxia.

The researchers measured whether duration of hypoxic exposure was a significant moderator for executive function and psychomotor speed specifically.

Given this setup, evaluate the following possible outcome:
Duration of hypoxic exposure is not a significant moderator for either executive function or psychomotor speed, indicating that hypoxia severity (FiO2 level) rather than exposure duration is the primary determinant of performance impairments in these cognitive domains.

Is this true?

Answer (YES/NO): NO